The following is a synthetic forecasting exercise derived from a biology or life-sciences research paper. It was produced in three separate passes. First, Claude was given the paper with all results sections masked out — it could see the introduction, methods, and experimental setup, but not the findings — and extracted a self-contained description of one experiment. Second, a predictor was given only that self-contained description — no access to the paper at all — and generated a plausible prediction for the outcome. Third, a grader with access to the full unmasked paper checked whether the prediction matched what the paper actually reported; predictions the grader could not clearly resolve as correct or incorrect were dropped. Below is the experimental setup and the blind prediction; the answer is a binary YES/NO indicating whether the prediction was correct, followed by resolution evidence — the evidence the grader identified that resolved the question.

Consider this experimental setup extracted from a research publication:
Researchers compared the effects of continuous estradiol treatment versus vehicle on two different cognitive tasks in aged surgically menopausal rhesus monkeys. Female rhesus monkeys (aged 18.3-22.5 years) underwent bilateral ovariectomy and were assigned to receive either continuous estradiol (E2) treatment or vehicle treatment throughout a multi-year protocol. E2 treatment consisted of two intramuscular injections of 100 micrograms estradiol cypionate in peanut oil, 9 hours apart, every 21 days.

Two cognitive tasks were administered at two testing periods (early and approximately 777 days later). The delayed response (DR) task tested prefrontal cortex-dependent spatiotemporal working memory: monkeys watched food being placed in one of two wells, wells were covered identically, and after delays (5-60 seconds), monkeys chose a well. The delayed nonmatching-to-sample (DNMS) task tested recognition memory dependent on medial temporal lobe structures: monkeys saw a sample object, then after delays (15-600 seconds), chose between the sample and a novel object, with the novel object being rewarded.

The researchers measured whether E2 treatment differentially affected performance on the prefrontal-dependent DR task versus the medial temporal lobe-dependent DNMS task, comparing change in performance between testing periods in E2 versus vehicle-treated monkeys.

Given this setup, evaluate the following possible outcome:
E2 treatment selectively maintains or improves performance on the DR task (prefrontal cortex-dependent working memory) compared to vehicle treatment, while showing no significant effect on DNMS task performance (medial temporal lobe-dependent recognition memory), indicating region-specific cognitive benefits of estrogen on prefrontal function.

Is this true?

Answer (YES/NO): YES